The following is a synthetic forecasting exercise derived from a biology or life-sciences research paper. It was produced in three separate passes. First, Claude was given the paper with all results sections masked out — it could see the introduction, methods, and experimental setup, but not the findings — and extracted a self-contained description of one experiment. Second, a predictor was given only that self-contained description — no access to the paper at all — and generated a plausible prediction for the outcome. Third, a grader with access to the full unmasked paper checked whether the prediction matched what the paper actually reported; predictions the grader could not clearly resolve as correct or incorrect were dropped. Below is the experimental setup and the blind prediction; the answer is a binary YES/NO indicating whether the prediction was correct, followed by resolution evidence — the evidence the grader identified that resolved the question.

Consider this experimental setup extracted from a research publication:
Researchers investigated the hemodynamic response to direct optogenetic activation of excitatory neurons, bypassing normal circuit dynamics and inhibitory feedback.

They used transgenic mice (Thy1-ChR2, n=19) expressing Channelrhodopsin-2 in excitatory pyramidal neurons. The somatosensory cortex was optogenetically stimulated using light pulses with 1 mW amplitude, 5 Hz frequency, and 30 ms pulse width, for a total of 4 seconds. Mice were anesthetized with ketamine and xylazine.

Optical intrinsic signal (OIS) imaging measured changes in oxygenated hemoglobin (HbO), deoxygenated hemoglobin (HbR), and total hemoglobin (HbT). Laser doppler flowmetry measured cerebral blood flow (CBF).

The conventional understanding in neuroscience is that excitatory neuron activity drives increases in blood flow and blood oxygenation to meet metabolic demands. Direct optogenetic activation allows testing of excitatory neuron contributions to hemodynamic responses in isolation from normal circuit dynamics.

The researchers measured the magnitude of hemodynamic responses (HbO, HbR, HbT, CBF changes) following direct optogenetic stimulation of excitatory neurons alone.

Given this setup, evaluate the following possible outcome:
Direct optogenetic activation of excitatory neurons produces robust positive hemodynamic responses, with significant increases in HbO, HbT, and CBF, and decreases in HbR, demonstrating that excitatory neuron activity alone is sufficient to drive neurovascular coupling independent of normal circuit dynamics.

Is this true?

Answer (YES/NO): NO